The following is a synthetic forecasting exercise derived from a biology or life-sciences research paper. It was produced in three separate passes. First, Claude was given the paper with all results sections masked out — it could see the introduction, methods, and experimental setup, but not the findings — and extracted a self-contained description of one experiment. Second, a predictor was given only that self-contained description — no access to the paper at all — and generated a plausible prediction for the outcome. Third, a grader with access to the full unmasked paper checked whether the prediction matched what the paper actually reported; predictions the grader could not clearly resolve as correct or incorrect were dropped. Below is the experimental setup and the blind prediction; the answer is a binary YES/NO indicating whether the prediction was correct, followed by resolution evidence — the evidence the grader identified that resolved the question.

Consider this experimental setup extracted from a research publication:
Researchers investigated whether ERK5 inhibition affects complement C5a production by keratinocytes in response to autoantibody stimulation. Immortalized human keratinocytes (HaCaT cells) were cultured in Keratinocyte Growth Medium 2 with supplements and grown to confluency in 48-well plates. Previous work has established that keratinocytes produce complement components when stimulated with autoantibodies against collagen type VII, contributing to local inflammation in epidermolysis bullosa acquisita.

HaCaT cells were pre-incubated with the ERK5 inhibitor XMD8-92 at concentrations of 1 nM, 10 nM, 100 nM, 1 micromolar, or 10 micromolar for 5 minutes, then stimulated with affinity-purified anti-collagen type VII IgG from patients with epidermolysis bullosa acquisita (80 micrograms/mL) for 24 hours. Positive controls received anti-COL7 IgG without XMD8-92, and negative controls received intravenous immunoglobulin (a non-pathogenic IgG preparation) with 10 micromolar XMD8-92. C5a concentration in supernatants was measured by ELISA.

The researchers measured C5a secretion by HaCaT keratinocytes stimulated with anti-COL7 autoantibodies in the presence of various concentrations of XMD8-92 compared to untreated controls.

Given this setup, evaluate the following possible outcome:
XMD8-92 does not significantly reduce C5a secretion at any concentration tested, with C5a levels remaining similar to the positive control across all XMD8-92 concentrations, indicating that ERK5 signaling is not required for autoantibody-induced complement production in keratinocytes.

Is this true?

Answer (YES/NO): YES